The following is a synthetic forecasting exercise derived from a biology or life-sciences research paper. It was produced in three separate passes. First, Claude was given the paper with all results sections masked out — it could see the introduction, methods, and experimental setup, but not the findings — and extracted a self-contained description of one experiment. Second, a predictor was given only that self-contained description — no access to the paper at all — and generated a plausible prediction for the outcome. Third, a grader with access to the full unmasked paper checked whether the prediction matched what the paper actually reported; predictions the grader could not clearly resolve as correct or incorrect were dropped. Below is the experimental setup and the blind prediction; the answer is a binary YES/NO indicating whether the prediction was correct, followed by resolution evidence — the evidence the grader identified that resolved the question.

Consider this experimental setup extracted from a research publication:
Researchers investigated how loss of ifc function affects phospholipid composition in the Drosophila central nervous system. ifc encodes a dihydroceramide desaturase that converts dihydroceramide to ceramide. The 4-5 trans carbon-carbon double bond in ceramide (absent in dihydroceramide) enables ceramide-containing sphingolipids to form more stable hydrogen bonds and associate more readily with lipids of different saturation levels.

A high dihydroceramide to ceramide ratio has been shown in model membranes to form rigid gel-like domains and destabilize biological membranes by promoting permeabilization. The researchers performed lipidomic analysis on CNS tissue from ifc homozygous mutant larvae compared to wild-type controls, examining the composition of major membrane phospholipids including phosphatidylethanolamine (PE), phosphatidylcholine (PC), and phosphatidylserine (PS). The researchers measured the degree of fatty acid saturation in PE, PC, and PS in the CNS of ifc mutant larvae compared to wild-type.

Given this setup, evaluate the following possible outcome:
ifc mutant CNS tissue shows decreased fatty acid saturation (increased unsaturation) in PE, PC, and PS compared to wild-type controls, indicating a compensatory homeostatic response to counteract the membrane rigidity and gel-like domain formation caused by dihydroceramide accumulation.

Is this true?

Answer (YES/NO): NO